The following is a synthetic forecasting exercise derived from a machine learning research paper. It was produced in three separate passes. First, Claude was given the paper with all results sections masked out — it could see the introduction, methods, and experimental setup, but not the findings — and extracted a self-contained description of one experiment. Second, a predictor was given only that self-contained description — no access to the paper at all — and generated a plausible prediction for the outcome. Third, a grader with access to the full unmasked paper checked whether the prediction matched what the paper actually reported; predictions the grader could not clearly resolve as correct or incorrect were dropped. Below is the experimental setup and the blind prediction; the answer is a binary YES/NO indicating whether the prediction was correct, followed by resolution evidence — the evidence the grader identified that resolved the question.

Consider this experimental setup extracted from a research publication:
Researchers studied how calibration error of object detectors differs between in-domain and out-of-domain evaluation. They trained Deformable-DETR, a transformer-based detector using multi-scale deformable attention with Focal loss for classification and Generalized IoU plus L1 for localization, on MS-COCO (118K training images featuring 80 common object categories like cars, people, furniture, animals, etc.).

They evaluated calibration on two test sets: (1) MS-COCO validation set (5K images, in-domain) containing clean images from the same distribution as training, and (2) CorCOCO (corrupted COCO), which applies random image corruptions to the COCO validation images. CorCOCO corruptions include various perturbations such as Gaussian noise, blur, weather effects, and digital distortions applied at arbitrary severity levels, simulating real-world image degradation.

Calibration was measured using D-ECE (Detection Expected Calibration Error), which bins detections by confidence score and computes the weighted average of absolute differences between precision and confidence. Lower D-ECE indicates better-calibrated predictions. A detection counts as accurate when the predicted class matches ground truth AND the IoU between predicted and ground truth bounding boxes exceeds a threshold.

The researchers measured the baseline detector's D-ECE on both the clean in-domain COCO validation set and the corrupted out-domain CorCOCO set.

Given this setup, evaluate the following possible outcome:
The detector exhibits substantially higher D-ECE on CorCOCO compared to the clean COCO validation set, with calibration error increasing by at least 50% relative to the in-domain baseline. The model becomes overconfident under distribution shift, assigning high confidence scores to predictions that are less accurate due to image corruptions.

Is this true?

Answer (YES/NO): NO